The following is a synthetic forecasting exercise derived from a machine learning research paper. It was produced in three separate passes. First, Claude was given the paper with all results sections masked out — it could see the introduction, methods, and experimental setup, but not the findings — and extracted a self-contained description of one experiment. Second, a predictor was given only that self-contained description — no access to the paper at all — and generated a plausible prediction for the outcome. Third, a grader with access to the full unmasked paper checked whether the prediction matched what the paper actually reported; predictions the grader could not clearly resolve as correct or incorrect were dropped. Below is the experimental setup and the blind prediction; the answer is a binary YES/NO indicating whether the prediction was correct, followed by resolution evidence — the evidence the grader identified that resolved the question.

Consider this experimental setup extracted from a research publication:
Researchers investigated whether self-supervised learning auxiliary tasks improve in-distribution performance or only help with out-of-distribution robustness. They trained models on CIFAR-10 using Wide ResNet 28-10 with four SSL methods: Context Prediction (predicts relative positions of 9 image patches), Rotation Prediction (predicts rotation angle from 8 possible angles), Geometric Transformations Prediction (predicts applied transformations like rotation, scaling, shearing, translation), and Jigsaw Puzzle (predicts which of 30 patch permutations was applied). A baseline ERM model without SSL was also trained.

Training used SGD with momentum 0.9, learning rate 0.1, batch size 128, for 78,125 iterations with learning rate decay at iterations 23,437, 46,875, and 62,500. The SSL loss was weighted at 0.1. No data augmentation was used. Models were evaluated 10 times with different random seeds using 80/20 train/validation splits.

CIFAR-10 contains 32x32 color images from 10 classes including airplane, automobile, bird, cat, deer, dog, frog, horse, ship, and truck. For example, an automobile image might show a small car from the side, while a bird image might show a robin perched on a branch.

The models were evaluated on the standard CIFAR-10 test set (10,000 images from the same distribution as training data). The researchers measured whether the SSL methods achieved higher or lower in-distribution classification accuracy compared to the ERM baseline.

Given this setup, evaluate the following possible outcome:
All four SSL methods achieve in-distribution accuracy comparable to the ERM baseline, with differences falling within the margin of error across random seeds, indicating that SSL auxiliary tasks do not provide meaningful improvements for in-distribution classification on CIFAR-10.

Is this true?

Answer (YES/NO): NO